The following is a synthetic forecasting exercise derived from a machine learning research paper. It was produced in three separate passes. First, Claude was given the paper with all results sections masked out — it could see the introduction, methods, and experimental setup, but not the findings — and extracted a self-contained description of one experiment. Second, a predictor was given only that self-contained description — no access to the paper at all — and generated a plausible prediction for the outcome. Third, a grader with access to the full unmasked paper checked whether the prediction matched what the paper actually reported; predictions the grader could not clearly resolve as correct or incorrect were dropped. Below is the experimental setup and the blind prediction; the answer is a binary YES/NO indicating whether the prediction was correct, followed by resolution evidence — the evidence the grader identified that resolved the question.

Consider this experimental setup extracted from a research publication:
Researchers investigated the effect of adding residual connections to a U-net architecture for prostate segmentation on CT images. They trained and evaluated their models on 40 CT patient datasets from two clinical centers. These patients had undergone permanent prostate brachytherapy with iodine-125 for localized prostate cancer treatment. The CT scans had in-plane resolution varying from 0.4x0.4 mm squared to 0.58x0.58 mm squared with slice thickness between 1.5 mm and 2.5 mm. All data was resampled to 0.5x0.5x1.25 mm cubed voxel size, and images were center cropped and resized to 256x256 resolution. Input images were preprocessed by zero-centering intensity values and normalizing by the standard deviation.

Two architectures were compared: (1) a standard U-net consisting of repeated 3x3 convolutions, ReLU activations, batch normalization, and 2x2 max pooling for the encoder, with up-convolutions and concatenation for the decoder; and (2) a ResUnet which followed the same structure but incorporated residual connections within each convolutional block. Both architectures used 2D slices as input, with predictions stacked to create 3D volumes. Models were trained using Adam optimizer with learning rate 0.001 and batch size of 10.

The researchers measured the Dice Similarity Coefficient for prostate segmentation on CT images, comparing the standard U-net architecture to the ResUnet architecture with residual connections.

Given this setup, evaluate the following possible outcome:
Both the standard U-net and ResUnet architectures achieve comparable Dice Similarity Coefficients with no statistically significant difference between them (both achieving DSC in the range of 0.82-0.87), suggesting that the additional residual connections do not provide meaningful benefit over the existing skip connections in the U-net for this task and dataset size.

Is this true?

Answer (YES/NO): YES